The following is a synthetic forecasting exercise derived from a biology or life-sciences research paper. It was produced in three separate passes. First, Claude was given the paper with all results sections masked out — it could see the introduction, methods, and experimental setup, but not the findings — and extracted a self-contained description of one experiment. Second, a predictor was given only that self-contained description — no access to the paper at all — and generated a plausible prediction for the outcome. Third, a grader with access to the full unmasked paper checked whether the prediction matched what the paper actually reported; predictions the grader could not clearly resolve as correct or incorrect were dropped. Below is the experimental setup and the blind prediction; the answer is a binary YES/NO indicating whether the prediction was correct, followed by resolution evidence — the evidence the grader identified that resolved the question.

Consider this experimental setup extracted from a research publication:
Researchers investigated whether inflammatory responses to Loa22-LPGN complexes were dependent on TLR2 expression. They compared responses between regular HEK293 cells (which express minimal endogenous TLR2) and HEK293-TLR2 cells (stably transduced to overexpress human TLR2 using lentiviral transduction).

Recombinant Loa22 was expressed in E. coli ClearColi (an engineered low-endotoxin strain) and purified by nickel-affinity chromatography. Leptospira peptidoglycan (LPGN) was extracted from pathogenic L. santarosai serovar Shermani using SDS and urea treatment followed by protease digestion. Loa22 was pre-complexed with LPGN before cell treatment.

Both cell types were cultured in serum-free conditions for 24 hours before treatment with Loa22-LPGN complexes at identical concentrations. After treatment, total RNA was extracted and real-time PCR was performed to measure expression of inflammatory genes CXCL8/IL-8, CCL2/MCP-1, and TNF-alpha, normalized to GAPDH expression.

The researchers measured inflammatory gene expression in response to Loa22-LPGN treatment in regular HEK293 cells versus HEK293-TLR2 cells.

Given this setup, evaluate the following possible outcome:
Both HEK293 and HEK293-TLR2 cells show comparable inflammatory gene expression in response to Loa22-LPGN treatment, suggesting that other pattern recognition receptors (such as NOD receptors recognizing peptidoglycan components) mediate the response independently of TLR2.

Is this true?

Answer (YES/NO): NO